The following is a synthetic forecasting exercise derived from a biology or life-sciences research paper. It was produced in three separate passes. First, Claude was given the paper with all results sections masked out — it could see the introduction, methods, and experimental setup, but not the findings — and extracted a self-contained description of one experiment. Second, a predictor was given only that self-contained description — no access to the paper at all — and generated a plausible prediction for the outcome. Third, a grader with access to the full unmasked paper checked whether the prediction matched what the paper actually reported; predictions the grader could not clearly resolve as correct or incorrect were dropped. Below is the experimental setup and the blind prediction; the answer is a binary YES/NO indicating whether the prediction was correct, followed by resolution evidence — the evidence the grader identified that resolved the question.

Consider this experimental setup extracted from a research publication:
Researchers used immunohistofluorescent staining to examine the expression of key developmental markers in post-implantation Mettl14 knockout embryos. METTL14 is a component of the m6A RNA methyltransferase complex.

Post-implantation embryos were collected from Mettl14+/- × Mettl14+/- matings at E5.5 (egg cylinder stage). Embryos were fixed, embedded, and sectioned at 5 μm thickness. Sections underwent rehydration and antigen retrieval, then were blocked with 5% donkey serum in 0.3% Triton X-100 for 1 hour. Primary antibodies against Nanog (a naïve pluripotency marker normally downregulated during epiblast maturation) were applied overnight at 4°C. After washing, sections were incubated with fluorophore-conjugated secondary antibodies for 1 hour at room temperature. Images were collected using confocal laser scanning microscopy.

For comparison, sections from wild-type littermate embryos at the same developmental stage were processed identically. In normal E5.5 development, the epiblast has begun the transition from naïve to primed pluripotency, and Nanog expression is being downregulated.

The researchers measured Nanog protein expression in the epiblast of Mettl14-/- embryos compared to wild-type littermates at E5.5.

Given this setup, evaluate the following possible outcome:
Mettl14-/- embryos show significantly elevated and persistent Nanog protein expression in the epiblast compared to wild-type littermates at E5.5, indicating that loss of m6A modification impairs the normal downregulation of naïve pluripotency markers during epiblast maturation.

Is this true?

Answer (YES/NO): YES